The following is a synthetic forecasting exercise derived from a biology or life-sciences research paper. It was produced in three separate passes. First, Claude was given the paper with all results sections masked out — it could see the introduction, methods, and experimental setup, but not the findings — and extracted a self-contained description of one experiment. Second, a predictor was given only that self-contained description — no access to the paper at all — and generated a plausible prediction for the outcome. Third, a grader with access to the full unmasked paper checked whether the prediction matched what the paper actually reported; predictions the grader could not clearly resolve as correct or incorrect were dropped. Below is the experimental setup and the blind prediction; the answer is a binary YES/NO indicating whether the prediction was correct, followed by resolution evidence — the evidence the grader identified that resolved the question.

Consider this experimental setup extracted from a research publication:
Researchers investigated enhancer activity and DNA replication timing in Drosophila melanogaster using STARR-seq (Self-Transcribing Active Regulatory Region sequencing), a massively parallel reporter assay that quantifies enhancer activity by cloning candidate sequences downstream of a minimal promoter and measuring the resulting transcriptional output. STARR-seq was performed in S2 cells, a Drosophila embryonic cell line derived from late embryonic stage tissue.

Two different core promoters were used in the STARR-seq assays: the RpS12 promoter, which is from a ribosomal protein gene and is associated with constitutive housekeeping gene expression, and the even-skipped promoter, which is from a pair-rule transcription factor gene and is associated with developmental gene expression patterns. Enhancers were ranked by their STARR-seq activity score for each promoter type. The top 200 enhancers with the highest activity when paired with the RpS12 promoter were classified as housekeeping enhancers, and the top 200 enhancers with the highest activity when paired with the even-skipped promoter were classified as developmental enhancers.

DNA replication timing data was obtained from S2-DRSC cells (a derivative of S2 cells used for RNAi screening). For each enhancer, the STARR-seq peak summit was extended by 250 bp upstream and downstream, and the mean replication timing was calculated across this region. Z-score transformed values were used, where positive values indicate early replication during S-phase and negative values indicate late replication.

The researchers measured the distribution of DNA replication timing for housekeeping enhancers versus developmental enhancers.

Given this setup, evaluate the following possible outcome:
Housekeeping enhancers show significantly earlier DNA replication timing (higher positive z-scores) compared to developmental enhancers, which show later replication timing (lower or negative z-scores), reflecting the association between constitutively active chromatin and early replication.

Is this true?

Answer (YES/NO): YES